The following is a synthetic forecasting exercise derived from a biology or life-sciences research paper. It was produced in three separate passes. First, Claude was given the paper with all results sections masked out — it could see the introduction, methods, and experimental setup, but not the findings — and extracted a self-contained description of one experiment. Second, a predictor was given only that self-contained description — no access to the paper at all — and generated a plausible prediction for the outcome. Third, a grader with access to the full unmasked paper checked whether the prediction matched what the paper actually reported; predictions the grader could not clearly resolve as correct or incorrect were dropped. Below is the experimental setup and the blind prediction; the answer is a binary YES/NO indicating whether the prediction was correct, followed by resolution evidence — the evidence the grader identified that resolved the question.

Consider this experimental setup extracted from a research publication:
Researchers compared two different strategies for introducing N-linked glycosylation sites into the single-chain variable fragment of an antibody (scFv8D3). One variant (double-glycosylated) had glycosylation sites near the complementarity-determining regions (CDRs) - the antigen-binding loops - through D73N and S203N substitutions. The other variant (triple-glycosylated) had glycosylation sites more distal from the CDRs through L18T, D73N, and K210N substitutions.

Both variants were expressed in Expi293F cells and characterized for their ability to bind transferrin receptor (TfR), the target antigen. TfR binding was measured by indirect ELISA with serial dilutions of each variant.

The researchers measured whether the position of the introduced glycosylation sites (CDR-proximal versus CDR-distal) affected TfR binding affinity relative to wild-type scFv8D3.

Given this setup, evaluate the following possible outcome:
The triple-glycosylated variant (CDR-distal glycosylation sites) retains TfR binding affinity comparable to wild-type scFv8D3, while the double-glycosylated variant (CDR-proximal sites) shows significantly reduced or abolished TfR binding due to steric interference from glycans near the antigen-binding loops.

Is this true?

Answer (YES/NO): NO